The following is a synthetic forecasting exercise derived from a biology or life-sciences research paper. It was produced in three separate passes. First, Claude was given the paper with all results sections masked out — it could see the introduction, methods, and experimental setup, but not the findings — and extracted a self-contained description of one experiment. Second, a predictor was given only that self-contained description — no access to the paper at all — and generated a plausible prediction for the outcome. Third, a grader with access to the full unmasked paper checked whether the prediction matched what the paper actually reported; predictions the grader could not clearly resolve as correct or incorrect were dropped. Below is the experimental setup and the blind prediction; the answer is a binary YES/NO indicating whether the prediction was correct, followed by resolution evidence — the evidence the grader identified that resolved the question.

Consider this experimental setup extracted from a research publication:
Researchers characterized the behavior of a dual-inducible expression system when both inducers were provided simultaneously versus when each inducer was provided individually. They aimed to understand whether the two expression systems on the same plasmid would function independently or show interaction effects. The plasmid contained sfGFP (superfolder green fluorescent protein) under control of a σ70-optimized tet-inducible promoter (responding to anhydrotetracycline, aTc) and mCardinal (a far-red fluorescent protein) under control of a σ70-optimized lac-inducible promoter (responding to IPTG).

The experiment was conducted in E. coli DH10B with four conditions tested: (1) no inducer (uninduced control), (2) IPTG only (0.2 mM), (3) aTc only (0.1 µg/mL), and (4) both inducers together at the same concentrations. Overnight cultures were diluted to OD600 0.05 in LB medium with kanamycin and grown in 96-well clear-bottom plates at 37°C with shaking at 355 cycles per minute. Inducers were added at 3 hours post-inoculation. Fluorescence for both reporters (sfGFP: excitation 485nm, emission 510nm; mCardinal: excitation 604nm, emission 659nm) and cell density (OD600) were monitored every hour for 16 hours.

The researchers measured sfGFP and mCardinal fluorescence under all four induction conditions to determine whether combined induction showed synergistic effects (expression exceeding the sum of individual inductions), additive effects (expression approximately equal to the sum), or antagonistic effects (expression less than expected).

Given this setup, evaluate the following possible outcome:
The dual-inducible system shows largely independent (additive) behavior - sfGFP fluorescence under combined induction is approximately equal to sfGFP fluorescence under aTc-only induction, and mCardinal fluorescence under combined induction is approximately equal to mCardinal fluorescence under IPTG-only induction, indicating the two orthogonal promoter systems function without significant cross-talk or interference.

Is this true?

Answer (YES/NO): YES